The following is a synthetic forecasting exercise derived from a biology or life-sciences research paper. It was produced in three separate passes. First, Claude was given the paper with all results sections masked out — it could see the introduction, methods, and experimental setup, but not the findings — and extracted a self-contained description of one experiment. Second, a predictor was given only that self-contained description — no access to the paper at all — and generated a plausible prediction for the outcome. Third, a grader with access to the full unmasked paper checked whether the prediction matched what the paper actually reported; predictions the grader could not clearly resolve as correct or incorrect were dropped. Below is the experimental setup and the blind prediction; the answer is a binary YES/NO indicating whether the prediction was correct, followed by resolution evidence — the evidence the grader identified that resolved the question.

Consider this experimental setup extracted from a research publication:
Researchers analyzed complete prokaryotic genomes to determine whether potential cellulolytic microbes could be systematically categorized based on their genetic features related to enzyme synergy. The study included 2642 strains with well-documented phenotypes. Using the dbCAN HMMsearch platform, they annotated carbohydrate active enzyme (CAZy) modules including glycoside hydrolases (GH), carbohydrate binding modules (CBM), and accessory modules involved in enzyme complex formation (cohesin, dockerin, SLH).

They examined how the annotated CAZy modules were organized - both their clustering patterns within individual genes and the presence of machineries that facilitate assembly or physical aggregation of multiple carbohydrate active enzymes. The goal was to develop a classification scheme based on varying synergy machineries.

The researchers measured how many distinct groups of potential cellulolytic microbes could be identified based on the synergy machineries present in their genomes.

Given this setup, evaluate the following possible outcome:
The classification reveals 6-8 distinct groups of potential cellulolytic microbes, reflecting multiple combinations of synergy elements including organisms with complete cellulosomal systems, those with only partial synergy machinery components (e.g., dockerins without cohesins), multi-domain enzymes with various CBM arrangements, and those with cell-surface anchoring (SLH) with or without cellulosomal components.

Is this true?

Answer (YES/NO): YES